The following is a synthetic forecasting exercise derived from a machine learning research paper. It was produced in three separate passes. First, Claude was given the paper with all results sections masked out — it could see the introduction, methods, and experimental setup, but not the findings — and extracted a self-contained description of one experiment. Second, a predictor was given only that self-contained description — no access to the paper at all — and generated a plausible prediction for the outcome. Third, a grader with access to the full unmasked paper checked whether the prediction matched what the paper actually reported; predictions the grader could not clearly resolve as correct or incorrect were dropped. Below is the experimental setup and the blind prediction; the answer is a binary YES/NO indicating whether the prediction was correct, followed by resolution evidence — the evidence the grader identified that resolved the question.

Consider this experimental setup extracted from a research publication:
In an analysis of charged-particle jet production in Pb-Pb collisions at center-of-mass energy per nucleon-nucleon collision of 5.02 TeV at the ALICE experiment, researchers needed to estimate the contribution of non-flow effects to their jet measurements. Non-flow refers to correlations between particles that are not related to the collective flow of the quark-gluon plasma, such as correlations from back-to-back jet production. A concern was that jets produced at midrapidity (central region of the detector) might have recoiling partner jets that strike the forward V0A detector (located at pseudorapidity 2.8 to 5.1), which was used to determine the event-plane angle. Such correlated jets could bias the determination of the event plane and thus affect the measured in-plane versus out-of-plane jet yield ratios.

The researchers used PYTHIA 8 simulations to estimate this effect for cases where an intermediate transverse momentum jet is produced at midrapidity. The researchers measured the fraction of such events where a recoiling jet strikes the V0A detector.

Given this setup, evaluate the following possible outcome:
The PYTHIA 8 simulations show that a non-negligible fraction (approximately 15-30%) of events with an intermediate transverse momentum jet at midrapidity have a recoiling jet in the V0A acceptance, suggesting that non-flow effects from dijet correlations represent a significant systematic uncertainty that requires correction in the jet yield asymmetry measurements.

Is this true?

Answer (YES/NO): NO